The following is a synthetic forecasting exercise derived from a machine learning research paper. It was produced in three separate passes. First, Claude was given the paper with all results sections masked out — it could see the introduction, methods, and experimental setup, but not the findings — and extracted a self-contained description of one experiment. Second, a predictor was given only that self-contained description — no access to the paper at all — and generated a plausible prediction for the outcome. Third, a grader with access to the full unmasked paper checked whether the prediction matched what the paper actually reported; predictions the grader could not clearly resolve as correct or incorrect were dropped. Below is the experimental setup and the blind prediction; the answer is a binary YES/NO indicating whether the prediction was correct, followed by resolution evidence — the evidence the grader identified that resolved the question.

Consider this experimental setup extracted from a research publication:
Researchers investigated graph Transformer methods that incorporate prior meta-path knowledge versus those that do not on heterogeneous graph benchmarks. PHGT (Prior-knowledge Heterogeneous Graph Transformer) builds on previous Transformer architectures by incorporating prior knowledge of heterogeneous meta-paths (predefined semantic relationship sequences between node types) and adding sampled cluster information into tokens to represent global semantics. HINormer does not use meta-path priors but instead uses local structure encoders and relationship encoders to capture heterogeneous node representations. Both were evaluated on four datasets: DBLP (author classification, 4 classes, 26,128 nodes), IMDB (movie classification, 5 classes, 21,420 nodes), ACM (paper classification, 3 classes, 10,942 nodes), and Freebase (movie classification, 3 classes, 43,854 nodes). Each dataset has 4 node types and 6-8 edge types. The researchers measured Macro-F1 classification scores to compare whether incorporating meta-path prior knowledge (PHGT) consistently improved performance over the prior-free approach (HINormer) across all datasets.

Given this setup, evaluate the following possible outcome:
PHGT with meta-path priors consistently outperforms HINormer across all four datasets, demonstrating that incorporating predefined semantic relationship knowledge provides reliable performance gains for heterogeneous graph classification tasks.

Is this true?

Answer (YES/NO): NO